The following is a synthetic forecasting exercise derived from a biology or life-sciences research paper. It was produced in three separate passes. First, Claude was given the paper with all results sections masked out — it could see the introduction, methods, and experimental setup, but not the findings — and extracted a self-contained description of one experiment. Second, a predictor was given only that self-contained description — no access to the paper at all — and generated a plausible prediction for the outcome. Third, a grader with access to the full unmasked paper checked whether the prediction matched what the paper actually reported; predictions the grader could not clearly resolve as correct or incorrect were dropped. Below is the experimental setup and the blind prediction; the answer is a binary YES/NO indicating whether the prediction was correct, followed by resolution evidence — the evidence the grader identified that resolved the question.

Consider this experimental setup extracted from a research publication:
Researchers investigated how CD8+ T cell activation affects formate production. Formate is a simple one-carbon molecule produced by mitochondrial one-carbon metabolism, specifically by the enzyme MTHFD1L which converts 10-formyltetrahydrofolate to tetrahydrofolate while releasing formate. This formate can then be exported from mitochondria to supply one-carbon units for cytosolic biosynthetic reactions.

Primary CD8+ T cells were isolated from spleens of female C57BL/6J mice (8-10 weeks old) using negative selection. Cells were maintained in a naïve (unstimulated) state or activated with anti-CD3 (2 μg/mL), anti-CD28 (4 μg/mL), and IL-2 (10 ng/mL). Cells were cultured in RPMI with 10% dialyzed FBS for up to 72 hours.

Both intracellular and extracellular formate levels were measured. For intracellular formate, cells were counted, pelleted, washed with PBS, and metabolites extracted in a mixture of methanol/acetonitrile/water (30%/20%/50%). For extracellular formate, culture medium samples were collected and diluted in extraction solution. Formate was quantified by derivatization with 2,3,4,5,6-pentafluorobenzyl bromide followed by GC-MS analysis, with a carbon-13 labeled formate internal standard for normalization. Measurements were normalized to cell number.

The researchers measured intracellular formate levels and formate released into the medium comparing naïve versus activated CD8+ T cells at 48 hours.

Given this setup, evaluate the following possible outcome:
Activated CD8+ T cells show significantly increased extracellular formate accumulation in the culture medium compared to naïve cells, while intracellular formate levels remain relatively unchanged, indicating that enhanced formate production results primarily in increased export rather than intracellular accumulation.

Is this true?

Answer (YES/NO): NO